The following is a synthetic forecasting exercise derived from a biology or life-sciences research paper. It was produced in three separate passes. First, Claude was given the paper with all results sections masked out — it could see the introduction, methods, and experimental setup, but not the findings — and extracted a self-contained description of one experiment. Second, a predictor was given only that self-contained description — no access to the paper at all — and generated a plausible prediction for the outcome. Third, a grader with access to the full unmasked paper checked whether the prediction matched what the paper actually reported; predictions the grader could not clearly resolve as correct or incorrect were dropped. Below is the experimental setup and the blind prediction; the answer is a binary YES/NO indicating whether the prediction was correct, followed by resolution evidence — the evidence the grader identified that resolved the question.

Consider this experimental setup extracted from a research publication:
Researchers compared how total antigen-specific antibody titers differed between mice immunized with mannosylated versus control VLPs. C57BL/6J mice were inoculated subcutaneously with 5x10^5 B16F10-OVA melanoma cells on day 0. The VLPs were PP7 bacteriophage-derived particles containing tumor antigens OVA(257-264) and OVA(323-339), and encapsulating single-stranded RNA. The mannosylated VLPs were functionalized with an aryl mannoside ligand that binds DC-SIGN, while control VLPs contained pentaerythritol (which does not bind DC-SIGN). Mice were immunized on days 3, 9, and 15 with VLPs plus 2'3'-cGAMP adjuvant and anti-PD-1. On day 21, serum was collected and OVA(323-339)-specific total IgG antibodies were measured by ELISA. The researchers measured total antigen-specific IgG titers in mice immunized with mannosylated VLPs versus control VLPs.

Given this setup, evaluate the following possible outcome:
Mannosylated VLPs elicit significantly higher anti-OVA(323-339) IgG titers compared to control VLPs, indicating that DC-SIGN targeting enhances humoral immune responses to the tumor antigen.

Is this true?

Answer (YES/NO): NO